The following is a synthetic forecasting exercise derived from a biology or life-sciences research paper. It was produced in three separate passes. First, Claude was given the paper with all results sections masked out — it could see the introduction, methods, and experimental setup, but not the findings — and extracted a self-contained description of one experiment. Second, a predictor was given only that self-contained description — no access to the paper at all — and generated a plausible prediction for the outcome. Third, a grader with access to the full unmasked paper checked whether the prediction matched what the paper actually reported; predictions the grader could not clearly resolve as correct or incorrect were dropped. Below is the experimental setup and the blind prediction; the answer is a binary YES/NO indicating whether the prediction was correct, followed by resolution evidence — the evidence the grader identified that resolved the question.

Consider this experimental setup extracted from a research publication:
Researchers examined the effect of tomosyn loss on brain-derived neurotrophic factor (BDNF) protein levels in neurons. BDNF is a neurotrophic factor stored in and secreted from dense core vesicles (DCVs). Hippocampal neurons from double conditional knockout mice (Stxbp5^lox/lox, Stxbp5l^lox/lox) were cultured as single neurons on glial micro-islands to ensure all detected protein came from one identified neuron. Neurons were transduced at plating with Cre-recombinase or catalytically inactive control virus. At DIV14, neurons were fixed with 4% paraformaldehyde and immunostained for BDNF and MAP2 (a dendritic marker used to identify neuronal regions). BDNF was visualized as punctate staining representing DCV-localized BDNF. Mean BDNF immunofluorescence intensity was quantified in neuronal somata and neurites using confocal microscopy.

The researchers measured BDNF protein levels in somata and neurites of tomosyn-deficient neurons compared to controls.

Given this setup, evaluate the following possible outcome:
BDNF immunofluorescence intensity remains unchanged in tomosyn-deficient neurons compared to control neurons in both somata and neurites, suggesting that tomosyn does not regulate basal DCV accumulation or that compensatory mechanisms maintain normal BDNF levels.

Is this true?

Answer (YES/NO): NO